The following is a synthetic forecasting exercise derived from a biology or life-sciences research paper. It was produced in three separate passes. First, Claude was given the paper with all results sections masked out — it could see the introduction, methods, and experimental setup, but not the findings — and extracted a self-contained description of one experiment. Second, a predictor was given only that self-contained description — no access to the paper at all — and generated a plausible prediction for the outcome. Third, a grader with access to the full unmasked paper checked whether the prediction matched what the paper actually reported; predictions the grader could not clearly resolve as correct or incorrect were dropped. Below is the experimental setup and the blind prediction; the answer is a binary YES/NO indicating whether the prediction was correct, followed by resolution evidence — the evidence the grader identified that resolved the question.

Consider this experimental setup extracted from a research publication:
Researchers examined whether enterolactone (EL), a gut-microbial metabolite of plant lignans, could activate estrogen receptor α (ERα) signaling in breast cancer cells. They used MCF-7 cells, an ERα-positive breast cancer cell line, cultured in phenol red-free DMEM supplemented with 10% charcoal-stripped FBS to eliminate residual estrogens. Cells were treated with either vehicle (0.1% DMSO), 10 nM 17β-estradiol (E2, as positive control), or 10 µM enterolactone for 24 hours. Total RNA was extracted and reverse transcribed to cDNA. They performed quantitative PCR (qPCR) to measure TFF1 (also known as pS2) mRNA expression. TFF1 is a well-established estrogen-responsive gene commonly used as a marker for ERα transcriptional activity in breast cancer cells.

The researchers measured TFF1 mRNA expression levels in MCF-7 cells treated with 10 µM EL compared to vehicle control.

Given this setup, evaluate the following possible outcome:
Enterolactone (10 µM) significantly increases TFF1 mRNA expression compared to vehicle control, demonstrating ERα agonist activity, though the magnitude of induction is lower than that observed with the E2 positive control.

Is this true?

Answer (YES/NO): YES